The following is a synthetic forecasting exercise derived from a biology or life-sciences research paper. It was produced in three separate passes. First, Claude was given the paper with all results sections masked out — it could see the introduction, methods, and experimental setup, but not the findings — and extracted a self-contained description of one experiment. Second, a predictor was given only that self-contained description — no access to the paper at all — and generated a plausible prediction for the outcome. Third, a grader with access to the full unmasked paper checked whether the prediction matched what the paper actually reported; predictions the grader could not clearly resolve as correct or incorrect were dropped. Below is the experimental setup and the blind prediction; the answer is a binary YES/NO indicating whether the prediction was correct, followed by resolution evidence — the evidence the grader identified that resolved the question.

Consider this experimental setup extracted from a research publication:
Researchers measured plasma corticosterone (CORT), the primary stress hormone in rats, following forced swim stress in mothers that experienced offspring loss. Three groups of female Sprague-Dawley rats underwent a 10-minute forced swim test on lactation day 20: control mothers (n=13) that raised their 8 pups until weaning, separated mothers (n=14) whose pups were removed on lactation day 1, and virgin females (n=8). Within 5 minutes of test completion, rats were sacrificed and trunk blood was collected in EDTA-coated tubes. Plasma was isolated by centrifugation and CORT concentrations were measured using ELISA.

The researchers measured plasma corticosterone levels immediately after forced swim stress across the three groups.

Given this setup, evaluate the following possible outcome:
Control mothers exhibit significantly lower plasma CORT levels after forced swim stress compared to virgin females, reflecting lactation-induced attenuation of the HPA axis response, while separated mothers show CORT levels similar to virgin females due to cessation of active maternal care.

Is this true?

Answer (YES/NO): YES